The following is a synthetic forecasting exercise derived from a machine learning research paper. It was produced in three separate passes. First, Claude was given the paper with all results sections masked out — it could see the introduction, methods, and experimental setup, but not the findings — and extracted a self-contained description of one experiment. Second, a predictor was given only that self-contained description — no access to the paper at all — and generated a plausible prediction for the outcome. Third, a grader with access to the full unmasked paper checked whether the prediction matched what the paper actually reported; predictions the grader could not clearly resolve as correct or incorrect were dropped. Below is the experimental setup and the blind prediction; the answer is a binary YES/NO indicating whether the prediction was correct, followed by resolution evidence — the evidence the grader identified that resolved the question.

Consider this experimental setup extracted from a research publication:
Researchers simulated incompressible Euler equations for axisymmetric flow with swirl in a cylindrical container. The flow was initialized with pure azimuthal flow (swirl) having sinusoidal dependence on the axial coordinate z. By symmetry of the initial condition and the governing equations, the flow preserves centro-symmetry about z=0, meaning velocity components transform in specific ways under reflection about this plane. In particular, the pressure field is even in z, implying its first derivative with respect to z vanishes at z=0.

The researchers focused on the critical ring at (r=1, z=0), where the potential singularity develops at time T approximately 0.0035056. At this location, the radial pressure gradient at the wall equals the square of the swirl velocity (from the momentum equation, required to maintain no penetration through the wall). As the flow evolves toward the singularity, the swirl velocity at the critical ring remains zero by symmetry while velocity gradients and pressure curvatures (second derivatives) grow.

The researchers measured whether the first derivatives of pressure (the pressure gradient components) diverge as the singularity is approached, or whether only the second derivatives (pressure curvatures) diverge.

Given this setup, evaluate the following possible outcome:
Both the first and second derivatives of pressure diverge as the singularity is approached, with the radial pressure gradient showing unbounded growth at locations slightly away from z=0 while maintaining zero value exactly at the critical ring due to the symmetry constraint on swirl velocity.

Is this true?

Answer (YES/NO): NO